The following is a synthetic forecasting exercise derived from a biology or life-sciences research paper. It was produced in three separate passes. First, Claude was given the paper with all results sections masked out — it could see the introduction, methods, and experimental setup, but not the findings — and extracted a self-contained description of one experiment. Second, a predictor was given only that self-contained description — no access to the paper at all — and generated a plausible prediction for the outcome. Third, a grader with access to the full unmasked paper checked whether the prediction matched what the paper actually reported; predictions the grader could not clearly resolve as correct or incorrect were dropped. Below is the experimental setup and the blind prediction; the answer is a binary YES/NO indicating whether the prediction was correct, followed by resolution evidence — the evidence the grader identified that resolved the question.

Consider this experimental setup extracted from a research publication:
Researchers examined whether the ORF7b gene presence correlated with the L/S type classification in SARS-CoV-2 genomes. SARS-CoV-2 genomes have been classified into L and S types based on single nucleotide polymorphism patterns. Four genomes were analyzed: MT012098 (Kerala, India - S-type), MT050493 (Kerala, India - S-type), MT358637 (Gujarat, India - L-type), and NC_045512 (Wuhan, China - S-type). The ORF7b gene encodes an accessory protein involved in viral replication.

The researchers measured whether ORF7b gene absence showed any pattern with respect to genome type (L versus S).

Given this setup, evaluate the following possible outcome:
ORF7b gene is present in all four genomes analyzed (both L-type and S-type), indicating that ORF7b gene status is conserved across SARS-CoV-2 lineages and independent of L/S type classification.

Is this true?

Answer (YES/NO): NO